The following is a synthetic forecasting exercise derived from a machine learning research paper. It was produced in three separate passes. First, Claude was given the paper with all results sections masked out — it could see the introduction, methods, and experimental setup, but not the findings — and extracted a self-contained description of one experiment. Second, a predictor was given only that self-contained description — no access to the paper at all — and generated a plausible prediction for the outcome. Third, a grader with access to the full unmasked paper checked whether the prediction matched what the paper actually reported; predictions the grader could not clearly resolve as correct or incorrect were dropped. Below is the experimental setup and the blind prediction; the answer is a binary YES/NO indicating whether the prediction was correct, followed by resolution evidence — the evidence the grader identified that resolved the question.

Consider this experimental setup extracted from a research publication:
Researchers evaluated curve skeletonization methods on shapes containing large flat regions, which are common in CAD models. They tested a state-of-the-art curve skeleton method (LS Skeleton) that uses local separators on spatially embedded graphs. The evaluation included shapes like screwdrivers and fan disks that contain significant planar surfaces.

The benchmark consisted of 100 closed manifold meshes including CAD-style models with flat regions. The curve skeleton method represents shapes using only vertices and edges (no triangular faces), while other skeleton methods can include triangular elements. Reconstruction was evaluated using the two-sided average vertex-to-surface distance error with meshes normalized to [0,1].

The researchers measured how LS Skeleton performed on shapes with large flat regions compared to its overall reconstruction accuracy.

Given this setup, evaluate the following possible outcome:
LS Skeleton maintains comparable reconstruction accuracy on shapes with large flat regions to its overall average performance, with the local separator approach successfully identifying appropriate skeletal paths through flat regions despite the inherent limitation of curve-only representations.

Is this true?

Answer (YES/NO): NO